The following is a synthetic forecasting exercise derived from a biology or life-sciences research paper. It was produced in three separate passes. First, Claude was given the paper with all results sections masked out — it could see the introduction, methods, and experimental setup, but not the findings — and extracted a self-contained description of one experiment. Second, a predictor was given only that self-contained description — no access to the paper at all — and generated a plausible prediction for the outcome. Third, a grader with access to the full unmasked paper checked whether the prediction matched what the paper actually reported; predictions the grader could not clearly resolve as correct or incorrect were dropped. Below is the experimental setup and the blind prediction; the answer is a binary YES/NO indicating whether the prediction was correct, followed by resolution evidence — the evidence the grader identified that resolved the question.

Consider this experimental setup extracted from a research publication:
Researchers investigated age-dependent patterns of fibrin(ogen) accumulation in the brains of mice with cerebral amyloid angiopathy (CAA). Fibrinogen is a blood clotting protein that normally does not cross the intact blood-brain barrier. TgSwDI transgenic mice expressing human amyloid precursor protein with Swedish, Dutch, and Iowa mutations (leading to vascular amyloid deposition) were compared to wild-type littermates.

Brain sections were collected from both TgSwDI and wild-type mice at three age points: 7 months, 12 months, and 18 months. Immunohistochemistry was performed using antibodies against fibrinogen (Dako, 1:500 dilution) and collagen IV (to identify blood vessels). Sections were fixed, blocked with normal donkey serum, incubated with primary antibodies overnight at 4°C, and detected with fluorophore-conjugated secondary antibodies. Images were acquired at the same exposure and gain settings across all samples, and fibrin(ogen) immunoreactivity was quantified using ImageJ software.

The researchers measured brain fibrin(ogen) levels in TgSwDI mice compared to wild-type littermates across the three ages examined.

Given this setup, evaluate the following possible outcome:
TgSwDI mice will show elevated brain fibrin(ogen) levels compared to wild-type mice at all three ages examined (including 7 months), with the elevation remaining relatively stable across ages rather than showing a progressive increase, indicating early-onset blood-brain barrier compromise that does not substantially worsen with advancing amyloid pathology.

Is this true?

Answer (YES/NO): NO